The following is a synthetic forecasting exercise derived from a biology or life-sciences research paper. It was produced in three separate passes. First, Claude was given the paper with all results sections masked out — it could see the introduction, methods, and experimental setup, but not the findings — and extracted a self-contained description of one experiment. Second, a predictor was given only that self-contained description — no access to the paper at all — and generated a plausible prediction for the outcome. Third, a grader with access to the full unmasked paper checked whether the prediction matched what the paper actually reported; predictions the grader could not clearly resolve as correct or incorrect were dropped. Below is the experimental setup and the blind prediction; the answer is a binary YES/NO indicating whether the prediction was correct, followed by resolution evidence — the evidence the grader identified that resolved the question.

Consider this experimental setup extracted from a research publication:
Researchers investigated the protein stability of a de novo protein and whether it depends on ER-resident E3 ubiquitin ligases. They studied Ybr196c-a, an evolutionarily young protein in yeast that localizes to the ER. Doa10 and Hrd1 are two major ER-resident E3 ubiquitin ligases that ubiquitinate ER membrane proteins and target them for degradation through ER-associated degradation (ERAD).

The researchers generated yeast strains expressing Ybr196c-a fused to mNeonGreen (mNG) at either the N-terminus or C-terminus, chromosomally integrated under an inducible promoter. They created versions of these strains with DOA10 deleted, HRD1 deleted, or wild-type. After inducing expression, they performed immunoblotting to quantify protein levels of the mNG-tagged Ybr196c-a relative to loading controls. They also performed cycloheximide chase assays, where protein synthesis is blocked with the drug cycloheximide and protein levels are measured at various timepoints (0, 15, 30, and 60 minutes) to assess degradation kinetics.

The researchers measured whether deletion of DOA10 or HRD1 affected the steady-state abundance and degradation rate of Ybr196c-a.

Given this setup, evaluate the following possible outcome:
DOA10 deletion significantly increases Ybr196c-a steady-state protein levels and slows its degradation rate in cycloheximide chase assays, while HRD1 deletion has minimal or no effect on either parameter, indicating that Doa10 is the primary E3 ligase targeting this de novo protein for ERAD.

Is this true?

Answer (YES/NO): NO